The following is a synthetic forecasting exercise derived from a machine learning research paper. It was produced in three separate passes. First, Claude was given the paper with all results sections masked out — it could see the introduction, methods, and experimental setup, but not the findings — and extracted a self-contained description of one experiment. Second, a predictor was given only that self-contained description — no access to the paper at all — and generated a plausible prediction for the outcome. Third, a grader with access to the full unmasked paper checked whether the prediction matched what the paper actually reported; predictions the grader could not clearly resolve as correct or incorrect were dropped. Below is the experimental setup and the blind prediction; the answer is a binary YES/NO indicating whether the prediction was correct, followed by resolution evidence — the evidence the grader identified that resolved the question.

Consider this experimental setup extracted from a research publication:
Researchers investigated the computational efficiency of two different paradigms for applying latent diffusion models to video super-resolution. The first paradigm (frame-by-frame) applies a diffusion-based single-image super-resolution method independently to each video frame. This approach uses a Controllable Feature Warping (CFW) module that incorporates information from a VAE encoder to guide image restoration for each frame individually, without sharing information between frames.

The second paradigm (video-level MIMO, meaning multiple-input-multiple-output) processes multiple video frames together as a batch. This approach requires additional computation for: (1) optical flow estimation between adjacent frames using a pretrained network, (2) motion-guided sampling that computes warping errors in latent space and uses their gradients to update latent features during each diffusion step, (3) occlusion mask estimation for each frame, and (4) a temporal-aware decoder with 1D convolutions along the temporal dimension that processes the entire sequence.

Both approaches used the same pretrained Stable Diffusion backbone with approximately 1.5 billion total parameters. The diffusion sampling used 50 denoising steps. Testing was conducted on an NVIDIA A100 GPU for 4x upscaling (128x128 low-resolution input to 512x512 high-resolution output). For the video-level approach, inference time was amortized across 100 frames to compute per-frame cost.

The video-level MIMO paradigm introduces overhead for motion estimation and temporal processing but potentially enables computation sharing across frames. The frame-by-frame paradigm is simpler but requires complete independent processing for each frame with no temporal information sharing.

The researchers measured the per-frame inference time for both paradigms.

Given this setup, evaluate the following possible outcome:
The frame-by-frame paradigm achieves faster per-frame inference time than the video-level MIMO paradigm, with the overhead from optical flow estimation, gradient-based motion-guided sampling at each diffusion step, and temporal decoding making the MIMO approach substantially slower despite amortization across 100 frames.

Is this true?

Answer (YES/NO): NO